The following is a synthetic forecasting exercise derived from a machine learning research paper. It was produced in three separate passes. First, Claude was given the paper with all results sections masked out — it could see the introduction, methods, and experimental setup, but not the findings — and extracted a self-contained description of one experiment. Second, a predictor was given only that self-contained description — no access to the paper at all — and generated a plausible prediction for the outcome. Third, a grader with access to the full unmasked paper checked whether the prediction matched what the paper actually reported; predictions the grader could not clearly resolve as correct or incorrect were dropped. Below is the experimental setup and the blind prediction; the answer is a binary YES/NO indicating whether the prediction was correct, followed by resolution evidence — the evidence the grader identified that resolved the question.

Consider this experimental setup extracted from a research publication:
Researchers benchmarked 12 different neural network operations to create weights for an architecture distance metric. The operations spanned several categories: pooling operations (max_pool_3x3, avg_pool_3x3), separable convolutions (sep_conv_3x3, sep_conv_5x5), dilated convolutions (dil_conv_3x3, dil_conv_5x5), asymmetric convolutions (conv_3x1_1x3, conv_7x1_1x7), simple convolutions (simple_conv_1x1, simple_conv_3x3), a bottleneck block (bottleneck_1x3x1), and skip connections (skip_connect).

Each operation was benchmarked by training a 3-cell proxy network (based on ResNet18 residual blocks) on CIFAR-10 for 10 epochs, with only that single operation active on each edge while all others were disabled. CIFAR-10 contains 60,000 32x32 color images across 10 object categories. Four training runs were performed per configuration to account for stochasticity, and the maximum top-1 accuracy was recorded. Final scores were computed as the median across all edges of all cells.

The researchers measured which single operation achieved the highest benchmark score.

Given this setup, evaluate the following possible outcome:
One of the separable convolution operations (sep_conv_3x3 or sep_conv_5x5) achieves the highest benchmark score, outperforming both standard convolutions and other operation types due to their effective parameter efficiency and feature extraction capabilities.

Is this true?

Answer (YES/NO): YES